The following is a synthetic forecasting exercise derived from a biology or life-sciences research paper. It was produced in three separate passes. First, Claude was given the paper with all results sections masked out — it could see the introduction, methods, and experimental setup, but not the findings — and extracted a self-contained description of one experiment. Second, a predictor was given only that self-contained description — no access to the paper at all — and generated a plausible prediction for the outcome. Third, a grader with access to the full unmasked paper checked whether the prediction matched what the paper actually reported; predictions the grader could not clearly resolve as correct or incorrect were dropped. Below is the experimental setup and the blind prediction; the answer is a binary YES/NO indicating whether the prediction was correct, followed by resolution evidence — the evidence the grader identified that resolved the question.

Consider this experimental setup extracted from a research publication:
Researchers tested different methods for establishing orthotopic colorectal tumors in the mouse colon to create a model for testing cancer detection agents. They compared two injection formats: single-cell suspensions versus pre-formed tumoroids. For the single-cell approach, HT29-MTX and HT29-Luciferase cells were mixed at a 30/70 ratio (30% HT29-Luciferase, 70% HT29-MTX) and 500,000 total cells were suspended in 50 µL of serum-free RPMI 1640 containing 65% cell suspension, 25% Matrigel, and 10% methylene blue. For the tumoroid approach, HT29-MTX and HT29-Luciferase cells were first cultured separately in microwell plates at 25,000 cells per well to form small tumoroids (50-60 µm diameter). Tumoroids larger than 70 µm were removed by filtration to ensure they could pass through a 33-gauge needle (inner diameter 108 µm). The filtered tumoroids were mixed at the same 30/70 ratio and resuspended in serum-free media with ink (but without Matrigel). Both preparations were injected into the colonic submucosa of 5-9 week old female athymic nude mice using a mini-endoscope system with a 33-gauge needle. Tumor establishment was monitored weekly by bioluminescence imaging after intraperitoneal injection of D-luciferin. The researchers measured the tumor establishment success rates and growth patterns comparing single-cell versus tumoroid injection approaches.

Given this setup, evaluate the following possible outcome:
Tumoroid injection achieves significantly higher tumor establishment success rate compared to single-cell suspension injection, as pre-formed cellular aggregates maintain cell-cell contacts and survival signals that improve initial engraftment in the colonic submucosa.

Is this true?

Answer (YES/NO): NO